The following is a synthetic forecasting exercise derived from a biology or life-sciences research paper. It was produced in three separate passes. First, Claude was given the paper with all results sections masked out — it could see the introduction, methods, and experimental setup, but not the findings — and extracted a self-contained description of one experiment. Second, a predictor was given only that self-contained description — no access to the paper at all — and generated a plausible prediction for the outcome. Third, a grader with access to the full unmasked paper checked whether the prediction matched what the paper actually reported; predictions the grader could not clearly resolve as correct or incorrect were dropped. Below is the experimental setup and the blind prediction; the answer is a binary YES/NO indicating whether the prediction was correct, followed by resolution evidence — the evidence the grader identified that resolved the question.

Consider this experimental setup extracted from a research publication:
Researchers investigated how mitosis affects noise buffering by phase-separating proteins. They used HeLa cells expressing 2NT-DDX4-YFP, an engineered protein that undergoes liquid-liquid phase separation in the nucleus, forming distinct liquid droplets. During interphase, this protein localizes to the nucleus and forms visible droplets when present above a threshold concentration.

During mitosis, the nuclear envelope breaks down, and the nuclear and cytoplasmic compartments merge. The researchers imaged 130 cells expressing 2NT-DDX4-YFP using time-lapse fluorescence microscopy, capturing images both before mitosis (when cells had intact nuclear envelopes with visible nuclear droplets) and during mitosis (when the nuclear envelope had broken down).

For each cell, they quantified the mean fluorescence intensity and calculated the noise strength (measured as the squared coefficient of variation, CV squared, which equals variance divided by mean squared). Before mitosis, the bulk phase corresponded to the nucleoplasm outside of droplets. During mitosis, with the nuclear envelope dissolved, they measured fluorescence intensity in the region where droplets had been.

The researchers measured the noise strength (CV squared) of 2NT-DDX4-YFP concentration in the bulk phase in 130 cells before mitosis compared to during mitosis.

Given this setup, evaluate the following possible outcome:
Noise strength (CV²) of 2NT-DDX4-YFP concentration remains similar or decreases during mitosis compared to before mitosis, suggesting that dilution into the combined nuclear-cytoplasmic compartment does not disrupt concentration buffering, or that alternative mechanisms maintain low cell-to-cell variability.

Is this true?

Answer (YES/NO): NO